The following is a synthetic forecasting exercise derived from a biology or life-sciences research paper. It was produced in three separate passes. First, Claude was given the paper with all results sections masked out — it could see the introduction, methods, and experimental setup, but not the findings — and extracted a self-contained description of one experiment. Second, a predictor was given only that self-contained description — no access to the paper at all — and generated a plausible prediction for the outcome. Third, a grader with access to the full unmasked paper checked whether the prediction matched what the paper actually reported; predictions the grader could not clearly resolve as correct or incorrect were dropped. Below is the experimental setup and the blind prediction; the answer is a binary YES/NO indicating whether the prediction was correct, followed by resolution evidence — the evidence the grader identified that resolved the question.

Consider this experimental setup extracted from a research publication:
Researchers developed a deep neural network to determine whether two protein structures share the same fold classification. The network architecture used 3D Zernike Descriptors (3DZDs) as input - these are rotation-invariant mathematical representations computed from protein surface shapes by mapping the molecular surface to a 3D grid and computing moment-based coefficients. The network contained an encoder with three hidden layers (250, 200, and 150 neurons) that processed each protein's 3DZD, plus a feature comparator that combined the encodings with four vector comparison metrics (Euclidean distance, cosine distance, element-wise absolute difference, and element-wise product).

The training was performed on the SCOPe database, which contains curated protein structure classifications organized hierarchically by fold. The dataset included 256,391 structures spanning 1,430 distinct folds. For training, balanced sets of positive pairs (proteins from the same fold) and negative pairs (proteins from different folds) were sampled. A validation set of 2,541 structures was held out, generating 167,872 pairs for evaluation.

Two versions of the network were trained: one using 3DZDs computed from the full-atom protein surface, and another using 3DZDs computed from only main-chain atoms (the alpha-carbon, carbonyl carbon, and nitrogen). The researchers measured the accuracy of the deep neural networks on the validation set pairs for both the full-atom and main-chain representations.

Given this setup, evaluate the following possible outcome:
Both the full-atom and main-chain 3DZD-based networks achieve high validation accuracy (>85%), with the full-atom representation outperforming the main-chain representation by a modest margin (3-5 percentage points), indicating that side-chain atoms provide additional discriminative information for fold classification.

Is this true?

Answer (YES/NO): NO